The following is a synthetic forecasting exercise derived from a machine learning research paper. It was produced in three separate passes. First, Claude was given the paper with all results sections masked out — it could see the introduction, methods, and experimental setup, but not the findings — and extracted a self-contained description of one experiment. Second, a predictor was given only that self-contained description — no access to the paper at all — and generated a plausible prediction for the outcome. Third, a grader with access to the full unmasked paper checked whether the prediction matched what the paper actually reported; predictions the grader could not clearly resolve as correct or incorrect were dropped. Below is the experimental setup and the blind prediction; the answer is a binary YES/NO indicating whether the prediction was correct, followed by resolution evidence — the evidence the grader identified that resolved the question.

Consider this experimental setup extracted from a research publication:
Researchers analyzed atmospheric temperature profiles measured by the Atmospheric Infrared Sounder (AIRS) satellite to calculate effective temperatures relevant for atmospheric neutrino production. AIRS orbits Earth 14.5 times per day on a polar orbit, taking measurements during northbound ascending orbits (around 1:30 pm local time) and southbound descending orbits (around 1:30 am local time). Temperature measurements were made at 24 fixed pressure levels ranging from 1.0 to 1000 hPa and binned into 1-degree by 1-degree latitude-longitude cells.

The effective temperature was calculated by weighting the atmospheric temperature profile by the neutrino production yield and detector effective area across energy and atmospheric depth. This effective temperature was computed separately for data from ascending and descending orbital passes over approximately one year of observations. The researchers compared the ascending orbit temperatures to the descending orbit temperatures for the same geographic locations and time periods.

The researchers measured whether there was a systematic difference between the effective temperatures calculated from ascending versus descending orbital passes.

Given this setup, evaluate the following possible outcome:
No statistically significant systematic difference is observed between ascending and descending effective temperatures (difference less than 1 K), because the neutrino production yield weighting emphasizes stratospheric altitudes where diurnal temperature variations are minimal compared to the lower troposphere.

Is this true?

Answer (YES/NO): YES